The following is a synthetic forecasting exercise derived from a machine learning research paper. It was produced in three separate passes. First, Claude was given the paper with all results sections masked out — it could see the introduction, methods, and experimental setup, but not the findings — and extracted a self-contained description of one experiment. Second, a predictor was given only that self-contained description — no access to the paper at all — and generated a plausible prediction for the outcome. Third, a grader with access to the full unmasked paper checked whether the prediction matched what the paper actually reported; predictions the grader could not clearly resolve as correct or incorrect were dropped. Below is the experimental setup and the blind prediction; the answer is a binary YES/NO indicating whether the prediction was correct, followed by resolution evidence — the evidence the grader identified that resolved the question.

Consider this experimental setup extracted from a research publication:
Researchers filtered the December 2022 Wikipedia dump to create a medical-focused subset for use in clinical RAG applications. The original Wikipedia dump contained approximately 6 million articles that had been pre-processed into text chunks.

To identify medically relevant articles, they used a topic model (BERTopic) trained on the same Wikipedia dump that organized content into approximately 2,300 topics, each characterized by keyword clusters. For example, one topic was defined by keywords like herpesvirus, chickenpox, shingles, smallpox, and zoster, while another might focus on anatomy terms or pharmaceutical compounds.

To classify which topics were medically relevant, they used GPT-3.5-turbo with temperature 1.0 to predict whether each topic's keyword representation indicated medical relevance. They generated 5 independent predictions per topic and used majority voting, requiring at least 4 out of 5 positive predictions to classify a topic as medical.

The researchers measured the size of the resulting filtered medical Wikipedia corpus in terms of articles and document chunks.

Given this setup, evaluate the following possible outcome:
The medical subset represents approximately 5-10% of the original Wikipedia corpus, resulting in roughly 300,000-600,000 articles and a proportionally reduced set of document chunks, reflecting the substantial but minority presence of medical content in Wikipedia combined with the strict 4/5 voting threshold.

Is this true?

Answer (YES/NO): NO